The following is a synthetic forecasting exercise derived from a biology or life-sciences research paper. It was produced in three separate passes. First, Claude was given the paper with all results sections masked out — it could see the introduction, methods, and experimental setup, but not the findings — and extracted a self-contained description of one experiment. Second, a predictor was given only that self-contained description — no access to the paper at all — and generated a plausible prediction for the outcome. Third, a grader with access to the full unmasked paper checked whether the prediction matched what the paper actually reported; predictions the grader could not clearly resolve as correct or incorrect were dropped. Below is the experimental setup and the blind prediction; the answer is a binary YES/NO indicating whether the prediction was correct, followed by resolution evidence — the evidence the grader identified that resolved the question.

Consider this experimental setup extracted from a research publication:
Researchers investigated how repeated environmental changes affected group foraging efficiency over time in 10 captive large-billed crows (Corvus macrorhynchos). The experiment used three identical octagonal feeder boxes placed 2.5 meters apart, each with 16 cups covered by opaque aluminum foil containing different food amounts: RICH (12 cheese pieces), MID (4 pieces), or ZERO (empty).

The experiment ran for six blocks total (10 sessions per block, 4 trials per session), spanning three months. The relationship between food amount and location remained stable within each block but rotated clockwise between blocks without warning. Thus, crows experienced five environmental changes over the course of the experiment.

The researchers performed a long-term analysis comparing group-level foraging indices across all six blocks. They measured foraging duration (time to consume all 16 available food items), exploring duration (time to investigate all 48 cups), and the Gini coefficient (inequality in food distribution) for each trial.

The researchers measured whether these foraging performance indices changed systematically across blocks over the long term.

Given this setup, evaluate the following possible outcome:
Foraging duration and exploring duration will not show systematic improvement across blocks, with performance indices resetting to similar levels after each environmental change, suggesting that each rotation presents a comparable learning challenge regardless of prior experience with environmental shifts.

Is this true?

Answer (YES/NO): NO